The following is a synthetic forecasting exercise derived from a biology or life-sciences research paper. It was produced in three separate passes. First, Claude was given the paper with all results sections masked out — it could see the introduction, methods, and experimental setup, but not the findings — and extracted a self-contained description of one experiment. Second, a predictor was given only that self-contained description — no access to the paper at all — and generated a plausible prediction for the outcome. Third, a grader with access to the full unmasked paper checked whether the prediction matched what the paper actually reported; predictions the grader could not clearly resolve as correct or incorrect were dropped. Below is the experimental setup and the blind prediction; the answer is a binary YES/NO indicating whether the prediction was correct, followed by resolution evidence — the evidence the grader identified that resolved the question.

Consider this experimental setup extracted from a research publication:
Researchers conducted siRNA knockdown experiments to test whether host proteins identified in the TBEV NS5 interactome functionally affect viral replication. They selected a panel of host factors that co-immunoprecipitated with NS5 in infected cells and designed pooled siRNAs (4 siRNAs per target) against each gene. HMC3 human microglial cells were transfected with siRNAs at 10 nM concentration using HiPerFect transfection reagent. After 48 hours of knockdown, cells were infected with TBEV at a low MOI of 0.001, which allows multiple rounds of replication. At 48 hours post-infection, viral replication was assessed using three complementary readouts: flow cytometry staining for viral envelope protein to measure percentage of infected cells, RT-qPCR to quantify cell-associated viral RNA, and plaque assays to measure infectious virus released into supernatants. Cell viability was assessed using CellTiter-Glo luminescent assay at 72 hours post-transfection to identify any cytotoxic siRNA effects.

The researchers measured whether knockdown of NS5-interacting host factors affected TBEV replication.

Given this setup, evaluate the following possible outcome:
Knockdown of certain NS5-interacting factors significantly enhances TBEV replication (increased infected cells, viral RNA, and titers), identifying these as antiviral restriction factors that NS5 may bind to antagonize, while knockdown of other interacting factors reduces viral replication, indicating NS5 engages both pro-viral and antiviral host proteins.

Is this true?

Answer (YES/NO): YES